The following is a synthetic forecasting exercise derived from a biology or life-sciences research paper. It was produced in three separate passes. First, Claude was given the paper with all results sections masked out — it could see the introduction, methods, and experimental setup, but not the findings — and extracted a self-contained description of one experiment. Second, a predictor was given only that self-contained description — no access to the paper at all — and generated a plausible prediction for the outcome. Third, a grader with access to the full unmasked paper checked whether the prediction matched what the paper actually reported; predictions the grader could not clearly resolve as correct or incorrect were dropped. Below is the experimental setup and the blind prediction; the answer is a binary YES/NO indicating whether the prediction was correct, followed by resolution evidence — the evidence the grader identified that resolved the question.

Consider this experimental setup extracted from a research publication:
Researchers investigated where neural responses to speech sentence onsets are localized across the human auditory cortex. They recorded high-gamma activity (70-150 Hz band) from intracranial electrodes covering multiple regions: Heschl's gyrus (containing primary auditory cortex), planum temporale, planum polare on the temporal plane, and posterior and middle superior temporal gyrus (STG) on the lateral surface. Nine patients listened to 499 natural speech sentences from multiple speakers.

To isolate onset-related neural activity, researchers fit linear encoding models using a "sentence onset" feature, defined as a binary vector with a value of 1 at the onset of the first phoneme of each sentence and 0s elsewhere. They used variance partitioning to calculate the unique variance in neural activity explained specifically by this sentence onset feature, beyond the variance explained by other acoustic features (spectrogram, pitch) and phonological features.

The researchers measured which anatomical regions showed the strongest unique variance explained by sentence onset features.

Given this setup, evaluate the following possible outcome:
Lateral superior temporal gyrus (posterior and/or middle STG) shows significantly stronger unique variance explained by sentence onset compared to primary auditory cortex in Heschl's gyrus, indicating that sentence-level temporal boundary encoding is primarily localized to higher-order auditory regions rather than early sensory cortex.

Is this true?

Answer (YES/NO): YES